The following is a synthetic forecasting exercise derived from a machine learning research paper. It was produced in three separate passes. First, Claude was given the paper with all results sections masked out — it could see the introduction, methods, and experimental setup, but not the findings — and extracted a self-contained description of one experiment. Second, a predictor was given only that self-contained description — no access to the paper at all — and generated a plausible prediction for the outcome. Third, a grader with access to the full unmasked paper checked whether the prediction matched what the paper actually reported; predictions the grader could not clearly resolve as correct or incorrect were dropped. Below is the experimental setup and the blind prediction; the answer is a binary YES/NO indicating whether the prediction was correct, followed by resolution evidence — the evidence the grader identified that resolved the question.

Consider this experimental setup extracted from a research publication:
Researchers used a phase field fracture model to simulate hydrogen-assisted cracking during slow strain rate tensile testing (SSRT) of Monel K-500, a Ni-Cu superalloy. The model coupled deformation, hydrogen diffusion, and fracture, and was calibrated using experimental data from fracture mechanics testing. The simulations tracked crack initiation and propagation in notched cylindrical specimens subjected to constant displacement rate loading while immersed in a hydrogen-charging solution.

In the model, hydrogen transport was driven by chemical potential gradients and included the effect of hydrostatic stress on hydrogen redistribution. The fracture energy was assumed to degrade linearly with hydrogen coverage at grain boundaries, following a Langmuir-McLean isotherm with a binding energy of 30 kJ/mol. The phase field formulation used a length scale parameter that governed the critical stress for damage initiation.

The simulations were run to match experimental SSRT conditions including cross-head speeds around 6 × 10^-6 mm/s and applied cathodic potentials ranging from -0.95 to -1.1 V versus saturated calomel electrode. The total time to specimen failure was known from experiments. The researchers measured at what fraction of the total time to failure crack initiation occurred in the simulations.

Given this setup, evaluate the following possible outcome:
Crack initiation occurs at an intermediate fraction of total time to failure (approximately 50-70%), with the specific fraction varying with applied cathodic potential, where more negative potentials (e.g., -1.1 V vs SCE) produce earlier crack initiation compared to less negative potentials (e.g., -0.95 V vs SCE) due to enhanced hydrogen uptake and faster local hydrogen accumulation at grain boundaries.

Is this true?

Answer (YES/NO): NO